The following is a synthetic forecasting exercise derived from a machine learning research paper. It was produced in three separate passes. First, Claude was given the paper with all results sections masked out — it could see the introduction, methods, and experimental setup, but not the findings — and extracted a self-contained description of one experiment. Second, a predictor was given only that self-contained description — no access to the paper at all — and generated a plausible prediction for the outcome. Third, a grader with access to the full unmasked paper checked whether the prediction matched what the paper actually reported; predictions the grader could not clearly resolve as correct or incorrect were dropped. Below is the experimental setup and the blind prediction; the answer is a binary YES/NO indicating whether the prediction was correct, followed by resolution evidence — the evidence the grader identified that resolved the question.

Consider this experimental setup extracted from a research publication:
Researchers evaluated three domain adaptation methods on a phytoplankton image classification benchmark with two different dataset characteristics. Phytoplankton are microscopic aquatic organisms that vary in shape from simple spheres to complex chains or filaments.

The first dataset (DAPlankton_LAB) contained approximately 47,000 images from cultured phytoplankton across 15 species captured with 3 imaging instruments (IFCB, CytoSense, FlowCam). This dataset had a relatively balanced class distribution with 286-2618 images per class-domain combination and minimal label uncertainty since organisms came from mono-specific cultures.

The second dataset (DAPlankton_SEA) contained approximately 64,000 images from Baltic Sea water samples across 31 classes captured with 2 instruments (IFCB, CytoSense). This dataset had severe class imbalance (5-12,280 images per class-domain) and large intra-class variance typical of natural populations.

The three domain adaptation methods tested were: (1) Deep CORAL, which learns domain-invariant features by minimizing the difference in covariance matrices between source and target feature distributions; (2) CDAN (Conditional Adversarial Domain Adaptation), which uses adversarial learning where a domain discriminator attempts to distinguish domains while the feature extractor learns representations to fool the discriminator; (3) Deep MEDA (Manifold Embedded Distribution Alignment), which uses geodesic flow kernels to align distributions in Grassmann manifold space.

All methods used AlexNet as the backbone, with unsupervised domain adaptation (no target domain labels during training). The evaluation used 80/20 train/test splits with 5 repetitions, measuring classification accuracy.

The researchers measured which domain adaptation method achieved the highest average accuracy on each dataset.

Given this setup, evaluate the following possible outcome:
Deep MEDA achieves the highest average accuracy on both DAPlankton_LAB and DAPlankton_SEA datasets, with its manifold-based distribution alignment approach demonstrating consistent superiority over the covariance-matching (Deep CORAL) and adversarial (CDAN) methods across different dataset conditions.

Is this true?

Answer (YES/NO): NO